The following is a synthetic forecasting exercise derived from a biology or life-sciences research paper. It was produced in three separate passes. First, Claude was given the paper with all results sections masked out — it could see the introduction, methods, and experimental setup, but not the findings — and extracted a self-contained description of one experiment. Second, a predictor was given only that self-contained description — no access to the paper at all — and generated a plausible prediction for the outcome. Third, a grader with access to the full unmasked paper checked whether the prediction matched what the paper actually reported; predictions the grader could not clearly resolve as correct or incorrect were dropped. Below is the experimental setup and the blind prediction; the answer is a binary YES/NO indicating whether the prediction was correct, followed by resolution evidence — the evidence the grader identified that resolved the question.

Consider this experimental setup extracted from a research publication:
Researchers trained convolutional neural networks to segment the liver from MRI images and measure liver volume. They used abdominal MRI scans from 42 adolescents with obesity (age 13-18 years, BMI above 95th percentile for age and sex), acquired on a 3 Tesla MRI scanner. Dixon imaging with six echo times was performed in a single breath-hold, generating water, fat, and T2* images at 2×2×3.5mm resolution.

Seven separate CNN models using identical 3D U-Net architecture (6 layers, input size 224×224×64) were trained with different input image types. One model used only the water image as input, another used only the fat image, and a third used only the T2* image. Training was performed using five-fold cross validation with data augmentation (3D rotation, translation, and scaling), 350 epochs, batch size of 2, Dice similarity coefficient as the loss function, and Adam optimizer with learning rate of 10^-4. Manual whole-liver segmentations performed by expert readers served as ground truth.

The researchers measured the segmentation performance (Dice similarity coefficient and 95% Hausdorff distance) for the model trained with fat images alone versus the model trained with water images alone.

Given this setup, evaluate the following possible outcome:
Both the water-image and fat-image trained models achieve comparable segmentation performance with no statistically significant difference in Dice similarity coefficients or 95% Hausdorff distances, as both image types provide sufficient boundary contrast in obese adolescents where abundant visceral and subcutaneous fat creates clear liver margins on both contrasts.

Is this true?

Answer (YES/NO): NO